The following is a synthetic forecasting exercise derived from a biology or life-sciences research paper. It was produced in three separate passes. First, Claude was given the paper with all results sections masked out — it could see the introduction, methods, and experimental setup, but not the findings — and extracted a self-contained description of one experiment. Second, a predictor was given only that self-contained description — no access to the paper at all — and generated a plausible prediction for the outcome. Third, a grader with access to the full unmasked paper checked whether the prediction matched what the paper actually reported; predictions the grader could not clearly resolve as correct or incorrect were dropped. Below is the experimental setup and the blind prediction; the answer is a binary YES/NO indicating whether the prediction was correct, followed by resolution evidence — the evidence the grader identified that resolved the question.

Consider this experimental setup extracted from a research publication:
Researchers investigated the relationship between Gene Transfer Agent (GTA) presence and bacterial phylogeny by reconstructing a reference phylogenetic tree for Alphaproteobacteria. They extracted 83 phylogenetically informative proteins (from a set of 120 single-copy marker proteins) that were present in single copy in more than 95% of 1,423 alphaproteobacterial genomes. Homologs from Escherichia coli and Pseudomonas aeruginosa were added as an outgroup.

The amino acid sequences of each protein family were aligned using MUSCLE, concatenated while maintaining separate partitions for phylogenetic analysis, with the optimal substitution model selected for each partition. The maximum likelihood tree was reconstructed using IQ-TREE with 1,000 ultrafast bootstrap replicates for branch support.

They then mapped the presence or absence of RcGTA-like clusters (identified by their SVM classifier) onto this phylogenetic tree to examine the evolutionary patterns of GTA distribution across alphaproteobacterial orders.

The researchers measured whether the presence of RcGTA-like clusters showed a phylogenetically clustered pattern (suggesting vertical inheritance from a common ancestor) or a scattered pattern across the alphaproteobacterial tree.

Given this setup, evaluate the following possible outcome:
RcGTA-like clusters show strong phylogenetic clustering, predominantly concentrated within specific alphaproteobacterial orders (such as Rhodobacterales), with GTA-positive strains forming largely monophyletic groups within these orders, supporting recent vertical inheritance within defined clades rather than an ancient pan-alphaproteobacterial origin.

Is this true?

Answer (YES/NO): NO